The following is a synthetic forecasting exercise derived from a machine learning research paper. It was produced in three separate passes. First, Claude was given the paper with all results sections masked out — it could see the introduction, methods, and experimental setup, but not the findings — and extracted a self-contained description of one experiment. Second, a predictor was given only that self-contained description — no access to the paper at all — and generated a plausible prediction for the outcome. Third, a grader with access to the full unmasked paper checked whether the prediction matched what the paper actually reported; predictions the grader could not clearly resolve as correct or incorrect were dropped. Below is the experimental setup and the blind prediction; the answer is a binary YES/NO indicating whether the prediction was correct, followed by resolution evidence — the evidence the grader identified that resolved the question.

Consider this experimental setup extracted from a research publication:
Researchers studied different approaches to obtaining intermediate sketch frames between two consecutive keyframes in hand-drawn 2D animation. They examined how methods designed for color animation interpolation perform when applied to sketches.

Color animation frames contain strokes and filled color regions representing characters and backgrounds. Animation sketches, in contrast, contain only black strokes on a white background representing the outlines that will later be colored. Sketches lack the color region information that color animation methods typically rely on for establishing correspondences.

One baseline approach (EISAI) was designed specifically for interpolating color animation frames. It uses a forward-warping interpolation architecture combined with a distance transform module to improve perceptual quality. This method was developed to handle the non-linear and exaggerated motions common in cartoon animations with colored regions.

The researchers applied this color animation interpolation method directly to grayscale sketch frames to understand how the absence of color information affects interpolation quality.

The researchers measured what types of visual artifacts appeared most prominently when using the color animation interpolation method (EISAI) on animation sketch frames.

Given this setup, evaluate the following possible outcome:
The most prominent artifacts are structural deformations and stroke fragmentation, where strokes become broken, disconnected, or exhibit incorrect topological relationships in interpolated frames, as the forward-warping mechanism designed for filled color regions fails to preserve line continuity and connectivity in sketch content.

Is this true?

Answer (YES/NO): NO